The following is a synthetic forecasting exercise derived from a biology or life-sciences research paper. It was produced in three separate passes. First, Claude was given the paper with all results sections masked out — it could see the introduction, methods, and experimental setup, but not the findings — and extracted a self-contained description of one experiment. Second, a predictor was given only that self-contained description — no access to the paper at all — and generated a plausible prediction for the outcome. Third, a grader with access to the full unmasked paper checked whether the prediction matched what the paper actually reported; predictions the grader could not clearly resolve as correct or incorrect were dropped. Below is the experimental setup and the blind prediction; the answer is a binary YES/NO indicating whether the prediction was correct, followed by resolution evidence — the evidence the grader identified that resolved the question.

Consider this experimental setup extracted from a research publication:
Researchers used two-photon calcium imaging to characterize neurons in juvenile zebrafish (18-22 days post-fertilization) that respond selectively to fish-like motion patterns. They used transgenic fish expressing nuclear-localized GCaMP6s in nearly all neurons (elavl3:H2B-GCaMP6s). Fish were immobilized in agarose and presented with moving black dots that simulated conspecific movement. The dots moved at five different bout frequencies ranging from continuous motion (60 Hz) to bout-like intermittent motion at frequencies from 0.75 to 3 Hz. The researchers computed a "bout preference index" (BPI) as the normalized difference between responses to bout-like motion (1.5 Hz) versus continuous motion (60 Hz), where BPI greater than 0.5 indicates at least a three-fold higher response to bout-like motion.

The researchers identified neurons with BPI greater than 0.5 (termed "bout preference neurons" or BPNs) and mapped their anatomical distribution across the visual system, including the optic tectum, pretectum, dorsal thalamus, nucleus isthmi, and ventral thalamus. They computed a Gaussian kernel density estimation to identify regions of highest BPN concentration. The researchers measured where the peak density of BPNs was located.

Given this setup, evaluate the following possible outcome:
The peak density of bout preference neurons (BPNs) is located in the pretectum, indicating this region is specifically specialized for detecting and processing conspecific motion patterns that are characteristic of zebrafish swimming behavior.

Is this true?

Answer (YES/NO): NO